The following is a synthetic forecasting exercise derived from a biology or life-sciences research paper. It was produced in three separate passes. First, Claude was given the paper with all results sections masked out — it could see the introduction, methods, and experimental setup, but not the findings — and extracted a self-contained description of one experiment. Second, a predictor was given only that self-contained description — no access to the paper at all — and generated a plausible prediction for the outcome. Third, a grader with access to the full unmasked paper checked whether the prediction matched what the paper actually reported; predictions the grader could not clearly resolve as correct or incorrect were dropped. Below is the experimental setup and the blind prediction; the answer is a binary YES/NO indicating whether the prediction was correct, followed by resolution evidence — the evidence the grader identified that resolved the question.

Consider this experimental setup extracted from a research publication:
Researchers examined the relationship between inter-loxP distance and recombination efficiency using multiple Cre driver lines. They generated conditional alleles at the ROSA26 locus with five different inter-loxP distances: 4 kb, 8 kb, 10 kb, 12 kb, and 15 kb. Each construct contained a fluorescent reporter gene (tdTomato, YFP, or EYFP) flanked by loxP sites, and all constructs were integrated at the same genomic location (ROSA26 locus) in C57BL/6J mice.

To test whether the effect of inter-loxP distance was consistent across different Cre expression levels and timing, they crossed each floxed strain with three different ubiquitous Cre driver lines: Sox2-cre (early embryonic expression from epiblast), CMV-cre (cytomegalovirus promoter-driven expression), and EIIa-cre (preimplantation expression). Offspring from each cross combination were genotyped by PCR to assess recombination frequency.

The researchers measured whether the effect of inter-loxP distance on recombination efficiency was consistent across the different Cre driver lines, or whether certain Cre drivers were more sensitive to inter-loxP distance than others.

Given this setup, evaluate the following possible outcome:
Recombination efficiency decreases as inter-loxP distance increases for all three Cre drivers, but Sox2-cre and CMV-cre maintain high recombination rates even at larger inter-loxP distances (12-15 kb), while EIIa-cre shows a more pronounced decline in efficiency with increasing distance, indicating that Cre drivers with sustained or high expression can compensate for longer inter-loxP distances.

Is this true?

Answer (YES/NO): NO